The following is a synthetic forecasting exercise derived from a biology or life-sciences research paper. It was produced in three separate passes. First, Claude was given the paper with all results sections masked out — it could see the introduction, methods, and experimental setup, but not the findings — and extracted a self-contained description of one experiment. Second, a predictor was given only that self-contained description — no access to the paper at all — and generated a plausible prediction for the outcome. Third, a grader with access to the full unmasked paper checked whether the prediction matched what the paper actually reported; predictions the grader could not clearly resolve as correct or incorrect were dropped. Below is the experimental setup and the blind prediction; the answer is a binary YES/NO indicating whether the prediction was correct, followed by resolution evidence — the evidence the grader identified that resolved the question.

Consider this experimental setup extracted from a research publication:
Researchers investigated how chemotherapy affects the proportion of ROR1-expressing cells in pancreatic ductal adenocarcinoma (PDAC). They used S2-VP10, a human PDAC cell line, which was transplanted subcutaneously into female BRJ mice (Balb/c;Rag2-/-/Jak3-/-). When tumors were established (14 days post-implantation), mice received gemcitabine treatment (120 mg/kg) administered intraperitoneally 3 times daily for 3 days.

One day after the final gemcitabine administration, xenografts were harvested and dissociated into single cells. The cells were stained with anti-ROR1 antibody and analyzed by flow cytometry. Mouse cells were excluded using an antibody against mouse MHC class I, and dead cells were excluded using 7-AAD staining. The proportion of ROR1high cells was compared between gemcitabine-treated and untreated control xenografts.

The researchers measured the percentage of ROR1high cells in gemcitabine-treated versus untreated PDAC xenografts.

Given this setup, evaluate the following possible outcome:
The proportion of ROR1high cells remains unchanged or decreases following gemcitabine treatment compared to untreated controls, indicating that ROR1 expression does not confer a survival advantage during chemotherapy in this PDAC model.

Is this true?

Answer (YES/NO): NO